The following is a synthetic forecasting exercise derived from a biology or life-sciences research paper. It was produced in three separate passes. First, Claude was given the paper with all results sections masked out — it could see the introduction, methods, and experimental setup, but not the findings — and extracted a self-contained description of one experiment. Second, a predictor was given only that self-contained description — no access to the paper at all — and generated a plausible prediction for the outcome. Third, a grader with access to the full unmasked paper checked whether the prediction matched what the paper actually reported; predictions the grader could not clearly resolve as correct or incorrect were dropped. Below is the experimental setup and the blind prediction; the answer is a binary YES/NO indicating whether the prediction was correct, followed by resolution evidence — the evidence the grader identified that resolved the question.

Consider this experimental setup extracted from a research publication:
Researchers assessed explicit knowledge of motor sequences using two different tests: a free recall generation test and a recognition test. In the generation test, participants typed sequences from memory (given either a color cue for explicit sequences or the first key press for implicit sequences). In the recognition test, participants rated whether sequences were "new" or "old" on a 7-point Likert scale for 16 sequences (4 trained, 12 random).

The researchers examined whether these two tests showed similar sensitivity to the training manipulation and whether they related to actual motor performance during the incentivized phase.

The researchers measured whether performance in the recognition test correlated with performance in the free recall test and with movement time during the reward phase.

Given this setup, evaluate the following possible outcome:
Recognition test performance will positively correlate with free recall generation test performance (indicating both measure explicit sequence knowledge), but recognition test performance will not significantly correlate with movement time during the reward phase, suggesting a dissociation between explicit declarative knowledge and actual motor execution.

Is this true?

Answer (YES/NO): NO